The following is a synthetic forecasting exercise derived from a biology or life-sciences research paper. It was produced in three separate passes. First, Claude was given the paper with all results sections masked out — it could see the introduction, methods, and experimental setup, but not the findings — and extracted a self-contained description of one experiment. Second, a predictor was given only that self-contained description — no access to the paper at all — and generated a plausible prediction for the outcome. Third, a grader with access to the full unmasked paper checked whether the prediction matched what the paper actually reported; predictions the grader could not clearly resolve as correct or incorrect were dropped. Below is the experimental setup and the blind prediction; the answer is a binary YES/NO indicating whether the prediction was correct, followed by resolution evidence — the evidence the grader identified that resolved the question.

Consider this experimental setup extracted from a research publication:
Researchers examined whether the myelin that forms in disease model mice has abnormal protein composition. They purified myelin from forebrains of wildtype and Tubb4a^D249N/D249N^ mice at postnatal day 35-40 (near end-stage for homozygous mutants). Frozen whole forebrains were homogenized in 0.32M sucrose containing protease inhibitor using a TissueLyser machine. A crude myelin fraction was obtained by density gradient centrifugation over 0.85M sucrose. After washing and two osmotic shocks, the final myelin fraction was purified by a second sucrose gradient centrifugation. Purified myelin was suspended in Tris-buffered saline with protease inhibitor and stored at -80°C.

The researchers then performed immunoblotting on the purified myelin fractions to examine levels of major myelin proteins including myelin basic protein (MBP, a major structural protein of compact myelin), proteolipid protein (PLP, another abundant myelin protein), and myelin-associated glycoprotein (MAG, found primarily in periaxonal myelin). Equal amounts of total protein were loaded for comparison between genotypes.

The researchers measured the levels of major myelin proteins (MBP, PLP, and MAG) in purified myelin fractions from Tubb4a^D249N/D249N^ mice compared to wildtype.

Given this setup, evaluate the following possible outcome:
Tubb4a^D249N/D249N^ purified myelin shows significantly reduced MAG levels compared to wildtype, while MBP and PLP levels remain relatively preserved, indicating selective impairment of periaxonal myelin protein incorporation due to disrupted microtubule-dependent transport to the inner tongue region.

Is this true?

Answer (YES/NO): NO